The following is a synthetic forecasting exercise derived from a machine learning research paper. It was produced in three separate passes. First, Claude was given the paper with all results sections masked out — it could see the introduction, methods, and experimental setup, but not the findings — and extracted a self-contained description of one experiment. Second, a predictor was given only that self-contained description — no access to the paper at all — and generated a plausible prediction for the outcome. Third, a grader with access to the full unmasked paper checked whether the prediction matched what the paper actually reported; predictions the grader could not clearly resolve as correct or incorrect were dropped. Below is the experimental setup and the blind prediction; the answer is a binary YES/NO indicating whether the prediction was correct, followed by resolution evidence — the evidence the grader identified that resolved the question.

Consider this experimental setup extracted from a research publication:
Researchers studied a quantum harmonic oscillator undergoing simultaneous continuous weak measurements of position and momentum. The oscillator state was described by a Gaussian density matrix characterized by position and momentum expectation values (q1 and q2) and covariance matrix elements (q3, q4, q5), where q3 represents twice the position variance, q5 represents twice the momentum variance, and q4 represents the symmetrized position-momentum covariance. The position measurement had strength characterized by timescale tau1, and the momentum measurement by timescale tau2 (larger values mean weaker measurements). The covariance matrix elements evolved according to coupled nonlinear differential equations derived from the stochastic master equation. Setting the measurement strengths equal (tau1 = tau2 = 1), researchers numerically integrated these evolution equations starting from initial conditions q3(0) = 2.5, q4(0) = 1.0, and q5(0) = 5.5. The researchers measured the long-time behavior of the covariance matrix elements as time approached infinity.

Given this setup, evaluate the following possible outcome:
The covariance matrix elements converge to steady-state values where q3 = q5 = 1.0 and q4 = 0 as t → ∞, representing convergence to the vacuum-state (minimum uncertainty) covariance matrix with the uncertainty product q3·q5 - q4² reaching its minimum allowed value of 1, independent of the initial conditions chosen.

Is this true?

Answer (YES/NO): YES